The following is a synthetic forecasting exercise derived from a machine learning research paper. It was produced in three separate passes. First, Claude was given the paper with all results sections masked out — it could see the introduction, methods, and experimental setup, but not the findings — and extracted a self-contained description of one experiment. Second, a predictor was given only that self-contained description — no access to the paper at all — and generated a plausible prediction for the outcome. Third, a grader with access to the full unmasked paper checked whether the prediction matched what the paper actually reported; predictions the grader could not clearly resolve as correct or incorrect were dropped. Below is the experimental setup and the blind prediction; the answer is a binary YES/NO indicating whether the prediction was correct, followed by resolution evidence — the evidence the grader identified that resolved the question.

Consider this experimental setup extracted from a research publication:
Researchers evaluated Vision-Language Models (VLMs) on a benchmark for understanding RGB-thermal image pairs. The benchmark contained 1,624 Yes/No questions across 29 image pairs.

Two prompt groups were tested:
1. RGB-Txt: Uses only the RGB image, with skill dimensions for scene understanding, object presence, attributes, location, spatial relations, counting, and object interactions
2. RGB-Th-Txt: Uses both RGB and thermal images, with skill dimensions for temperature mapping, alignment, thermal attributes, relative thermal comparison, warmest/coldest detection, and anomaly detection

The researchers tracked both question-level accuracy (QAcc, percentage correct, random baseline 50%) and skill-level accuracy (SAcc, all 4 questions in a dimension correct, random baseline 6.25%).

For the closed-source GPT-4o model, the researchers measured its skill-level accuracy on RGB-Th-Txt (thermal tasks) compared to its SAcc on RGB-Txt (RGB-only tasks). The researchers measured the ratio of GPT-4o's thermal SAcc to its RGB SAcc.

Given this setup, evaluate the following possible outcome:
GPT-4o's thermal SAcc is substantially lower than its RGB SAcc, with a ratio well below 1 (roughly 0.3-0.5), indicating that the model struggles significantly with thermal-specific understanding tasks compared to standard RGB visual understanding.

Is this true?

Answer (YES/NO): NO